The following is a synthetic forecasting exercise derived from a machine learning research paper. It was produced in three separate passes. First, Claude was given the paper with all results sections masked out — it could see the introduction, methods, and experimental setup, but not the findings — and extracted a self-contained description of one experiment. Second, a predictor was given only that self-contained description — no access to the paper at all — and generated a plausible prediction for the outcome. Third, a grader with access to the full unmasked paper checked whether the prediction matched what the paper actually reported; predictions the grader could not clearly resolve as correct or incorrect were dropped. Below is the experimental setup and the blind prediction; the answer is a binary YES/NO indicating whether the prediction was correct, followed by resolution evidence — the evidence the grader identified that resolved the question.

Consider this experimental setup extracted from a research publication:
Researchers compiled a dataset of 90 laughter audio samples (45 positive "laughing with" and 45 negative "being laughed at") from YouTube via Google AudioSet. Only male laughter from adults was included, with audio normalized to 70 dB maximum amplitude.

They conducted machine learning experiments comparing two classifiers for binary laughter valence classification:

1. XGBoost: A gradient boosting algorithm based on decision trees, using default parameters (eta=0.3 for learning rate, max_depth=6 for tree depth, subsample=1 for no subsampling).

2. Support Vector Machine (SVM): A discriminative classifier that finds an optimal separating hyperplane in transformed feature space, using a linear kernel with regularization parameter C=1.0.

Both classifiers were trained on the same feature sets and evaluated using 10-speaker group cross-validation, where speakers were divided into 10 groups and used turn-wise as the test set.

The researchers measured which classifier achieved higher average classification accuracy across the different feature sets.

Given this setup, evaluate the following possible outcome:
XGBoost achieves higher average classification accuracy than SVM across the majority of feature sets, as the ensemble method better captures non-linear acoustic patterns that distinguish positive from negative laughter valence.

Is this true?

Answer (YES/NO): NO